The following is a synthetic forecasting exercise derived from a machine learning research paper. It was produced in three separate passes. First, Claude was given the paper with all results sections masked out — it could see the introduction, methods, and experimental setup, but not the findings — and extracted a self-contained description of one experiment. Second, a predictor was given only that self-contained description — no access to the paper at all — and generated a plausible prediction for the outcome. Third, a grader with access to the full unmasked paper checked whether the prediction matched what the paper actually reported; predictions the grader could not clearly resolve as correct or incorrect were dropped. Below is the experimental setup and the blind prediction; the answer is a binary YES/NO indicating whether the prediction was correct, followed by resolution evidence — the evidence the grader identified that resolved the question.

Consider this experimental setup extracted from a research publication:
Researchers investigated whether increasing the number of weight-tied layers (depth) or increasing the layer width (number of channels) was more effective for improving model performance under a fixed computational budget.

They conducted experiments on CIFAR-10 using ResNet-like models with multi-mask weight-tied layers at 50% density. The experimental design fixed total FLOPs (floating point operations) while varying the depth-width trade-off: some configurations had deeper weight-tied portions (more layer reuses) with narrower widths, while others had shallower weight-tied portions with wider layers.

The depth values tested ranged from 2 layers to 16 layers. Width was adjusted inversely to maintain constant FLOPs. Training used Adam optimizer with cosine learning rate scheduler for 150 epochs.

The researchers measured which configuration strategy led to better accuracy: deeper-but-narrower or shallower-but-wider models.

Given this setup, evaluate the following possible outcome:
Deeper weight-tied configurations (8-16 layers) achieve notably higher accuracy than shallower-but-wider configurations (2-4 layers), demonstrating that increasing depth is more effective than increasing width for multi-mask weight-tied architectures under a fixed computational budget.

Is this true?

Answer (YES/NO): NO